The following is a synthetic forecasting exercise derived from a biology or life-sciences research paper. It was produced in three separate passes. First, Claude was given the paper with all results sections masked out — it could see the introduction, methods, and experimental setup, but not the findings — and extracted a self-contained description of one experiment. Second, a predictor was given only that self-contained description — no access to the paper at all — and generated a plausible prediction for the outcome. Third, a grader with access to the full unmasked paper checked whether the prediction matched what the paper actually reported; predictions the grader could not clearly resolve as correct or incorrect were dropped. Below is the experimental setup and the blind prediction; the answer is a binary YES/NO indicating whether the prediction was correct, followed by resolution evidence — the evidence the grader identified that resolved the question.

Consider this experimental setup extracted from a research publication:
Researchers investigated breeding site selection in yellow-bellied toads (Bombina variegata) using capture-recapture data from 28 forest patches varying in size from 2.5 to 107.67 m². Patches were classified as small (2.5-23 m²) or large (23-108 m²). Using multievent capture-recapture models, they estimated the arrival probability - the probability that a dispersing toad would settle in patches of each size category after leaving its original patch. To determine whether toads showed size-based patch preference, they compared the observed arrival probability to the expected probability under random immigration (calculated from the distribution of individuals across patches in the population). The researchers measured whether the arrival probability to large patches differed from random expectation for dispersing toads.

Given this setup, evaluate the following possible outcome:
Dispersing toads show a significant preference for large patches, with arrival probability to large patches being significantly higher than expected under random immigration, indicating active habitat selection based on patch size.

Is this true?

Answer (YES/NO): YES